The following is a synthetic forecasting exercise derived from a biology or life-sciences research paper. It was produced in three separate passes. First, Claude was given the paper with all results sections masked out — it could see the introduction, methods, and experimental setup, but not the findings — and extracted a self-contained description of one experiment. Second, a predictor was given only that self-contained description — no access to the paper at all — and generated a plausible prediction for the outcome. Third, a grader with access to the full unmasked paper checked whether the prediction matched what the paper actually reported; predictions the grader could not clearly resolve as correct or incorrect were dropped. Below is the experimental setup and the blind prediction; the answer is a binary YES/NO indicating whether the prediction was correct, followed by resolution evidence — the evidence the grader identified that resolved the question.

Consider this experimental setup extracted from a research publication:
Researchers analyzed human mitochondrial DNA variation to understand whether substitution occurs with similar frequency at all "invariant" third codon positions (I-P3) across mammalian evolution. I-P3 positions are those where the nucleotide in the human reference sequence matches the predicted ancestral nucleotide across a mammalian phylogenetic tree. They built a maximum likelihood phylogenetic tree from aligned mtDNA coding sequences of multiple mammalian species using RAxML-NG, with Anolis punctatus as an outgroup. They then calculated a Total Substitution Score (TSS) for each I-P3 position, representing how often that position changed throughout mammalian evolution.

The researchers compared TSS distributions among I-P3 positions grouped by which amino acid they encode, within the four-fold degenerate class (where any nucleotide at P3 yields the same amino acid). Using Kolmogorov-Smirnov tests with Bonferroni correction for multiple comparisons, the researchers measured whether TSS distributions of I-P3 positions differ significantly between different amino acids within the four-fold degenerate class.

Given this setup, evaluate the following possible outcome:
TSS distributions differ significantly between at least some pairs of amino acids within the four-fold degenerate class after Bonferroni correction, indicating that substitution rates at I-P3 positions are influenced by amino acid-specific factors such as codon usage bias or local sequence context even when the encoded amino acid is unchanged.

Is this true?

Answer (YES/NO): YES